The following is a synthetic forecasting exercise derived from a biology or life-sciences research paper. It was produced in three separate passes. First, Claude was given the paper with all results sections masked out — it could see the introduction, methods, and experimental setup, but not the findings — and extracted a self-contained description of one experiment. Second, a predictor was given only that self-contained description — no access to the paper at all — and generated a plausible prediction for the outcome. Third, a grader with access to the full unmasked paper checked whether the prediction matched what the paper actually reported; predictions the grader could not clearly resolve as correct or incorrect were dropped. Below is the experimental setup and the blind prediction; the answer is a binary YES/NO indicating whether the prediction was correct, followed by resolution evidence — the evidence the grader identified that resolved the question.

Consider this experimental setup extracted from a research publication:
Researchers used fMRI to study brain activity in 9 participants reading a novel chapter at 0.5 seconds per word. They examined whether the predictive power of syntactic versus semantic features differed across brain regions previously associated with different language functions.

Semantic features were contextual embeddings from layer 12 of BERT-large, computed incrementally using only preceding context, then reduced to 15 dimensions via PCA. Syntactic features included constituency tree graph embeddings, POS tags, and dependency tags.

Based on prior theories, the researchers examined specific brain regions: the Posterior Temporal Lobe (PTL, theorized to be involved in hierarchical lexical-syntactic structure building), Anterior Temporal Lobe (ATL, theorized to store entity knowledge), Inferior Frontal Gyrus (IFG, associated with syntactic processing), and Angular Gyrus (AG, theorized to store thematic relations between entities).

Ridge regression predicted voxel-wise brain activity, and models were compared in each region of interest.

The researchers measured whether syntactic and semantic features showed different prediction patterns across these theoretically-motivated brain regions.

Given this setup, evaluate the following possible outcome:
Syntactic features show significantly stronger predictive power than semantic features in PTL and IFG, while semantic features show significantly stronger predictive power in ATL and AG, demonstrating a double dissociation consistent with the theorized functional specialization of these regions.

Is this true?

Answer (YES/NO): NO